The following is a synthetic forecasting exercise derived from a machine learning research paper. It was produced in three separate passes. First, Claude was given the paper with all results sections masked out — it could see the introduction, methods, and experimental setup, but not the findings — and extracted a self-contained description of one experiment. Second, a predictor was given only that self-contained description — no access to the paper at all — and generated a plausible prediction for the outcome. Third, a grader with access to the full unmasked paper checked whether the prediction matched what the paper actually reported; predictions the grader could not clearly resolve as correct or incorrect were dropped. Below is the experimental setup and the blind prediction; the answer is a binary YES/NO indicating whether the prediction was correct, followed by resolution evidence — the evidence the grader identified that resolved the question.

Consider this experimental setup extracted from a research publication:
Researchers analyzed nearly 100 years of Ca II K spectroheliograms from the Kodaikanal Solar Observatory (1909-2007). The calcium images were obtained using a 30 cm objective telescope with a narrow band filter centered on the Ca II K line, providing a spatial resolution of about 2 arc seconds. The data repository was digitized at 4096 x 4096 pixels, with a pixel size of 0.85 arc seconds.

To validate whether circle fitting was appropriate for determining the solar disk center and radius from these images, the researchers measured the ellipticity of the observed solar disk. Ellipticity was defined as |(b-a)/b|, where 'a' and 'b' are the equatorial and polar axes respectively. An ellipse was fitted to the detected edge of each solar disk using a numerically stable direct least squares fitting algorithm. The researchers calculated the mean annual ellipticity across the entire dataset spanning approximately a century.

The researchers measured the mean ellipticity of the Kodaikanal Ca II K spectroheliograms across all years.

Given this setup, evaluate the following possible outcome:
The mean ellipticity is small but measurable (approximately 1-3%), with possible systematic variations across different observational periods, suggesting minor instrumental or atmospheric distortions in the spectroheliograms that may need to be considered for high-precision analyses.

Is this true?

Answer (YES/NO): NO